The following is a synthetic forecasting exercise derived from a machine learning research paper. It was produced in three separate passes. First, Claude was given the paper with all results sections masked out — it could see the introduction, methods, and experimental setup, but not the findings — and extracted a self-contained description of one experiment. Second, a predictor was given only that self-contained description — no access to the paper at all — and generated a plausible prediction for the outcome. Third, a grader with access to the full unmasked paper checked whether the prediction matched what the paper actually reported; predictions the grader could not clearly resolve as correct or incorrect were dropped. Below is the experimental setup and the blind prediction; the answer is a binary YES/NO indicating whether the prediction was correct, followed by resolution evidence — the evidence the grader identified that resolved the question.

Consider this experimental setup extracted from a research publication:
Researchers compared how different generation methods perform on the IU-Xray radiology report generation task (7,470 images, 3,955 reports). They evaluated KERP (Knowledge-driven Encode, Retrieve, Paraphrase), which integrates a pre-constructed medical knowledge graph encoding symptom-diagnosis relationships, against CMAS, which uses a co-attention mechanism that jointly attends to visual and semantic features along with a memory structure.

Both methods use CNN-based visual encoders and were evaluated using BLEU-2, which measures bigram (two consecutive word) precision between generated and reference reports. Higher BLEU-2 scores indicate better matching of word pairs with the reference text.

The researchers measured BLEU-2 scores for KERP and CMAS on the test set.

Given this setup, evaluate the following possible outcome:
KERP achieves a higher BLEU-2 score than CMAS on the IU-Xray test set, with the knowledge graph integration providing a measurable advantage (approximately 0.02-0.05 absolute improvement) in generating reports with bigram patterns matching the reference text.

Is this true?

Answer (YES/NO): YES